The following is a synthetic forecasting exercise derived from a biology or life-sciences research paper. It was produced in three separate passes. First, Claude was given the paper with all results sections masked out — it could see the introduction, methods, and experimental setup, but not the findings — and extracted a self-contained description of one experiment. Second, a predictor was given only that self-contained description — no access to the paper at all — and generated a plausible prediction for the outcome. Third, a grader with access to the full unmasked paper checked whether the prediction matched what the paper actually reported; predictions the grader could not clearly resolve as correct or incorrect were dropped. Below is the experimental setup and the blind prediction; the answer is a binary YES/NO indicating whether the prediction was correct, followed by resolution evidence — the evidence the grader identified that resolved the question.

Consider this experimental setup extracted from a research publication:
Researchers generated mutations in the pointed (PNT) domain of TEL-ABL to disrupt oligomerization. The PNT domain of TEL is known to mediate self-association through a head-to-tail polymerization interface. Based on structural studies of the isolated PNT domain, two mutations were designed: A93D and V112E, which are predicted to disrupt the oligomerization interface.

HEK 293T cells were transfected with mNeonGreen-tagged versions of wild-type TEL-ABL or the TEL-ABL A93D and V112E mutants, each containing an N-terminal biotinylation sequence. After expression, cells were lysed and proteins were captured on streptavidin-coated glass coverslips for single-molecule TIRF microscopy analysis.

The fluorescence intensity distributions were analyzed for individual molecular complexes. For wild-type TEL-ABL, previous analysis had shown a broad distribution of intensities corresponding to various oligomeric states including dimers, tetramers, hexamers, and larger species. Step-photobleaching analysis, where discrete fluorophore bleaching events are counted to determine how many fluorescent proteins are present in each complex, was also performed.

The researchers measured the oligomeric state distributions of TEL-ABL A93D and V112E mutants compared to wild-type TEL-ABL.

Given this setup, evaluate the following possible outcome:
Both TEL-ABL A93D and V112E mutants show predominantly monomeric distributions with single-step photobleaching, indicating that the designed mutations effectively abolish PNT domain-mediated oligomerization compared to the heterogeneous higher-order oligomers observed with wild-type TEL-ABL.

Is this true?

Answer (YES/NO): YES